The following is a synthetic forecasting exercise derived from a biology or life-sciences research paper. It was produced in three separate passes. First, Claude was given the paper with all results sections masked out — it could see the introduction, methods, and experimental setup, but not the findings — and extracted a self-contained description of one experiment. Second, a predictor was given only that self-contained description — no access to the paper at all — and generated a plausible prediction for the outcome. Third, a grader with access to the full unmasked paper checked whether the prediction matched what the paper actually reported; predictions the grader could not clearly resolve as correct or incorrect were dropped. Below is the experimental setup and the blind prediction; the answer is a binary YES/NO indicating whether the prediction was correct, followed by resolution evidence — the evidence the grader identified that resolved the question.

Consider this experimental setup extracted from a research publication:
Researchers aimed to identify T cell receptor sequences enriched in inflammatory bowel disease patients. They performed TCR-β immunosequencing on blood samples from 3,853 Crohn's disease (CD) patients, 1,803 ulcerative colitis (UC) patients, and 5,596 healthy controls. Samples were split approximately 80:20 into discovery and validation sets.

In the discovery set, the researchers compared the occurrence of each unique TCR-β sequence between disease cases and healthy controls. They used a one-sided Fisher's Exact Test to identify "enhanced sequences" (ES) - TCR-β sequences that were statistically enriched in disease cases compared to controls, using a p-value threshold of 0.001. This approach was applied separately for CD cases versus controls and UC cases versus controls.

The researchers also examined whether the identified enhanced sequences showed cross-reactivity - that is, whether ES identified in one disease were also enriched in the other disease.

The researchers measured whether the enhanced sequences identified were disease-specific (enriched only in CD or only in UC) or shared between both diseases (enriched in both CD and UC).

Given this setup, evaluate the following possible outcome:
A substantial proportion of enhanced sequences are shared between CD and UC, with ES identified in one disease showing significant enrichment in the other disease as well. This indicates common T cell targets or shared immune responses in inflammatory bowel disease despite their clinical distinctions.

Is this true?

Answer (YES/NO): NO